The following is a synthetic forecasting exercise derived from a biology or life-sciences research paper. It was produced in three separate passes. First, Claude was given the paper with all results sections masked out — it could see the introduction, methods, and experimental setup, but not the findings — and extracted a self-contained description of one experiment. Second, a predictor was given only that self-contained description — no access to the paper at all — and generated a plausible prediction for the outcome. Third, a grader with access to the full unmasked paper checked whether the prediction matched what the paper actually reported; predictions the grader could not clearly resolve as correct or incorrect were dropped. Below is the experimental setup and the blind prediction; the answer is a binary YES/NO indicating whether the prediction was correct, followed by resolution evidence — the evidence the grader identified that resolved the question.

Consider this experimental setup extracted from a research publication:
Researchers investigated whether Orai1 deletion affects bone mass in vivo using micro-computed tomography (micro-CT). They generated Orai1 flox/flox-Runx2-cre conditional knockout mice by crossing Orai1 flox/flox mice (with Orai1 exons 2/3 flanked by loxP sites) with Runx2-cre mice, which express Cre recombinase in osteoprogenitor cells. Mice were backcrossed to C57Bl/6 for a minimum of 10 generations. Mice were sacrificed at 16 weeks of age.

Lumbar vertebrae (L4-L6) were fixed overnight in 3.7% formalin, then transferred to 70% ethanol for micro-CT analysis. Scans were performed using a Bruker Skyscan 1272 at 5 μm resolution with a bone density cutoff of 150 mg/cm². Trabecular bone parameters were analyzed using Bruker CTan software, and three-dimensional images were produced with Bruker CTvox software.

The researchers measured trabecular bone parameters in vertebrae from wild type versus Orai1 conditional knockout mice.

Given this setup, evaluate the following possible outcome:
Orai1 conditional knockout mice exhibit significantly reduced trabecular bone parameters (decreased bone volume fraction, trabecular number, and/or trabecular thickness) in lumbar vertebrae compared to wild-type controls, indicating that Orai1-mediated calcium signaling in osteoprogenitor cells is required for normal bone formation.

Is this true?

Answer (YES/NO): YES